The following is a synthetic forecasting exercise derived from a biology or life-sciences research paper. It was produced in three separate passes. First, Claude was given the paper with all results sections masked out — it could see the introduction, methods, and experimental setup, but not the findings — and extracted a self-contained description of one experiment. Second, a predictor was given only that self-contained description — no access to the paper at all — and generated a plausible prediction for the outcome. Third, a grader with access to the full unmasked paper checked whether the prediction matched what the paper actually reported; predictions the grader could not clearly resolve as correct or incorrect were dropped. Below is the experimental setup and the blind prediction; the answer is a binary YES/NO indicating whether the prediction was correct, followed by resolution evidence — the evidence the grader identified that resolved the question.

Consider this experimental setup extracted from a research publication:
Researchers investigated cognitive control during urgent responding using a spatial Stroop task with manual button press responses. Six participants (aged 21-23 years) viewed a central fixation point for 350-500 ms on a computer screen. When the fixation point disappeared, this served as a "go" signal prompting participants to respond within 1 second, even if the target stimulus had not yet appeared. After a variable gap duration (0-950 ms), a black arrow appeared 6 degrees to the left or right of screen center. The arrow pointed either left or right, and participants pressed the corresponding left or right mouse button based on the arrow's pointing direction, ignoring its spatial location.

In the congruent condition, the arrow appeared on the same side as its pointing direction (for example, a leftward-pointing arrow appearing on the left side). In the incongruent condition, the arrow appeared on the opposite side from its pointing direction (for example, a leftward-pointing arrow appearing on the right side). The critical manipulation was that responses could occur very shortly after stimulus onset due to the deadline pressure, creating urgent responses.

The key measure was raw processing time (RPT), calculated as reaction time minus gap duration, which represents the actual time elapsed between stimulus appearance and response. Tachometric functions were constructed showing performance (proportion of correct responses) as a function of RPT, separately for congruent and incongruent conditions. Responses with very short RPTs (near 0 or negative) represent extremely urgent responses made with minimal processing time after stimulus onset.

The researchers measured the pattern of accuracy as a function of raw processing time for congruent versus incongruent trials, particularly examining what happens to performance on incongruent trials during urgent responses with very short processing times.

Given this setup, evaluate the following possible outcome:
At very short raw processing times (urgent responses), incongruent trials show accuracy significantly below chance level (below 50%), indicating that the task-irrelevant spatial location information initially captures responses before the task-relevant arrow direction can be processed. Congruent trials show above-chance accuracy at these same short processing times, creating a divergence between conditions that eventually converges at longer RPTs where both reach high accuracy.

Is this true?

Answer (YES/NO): NO